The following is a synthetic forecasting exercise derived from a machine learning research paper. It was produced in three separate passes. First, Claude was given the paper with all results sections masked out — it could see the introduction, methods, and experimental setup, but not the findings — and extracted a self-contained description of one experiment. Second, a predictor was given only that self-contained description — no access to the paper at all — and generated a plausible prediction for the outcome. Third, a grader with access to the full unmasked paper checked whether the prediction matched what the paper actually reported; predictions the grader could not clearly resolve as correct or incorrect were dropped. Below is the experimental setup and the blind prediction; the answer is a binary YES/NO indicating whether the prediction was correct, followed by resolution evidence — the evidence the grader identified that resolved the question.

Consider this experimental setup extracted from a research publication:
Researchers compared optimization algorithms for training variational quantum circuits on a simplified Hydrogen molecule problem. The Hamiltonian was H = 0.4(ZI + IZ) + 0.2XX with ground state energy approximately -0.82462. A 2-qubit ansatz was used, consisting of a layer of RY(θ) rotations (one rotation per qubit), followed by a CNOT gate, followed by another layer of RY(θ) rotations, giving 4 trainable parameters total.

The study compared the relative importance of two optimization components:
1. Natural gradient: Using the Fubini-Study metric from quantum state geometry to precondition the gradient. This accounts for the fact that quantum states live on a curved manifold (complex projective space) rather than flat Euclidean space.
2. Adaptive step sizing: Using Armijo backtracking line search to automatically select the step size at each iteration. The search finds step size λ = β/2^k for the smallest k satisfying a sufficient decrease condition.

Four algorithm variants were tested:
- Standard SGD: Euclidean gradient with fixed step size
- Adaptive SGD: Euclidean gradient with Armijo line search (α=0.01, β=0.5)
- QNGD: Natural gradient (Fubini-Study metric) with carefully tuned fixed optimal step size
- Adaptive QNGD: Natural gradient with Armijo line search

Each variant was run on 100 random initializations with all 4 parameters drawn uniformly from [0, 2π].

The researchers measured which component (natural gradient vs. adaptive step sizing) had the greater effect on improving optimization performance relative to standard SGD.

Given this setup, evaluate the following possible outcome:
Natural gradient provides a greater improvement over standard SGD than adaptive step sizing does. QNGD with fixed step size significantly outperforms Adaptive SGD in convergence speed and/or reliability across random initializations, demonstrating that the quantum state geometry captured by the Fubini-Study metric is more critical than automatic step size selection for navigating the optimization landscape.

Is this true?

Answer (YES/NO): NO